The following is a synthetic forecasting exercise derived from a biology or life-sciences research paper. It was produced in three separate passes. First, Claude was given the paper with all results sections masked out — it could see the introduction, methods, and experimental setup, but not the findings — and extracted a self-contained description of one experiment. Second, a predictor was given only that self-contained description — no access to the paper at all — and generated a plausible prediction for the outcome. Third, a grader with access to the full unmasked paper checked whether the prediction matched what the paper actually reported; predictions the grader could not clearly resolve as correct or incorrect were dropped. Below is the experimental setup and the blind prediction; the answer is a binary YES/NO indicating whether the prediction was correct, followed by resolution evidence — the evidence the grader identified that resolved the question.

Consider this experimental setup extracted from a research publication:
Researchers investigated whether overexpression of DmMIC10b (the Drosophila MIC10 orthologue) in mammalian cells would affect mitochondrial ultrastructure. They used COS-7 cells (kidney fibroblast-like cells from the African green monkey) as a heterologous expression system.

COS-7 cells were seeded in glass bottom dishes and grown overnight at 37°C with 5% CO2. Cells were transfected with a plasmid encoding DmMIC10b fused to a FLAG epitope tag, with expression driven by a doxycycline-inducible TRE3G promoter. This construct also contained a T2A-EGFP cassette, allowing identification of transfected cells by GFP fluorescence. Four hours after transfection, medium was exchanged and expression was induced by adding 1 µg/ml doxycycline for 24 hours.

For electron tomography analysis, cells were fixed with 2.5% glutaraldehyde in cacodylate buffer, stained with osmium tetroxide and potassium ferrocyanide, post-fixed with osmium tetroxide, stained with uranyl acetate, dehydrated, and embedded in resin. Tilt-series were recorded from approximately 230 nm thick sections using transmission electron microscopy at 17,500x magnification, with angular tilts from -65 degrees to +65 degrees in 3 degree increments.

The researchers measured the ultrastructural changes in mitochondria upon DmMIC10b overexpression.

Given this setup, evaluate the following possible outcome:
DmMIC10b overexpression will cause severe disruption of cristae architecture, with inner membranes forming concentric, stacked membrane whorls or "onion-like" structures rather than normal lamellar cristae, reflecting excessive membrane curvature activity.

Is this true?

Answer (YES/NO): NO